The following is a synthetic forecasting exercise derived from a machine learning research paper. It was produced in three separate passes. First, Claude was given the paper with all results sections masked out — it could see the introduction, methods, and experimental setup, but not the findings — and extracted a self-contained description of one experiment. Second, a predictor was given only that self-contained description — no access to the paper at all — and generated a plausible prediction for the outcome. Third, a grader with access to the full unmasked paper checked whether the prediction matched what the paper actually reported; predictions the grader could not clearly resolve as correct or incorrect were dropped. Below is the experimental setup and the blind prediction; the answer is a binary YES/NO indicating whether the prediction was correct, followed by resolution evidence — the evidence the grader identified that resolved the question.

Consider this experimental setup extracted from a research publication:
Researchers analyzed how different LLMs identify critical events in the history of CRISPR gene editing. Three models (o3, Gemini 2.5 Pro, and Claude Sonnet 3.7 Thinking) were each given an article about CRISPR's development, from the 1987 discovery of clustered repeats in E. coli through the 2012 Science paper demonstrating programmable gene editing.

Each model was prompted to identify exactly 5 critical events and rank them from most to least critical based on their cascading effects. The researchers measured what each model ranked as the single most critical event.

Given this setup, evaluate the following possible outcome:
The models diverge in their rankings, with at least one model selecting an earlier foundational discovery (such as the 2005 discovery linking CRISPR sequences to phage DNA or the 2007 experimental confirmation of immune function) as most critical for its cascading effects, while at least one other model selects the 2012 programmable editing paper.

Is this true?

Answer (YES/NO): NO